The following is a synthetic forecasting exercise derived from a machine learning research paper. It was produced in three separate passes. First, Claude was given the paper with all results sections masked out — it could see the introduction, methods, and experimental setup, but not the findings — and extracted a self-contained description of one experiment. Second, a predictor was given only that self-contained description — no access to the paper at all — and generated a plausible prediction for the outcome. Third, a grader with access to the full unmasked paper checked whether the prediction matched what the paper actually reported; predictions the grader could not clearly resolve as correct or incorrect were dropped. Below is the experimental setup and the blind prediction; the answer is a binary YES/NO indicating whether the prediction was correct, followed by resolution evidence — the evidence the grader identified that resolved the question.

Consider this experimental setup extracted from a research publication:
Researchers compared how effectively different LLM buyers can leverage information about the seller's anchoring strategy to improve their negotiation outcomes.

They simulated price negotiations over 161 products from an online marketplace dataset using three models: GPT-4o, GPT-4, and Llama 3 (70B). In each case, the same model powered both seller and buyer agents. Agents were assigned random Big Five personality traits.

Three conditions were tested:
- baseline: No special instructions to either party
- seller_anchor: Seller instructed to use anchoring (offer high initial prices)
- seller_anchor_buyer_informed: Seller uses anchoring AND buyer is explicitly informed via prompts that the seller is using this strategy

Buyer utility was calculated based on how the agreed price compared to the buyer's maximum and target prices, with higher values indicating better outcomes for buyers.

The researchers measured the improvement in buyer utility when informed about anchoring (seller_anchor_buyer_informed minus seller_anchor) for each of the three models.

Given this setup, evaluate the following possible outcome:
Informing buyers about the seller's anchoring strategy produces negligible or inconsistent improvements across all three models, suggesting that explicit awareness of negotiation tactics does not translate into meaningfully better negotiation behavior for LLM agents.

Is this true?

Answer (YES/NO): NO